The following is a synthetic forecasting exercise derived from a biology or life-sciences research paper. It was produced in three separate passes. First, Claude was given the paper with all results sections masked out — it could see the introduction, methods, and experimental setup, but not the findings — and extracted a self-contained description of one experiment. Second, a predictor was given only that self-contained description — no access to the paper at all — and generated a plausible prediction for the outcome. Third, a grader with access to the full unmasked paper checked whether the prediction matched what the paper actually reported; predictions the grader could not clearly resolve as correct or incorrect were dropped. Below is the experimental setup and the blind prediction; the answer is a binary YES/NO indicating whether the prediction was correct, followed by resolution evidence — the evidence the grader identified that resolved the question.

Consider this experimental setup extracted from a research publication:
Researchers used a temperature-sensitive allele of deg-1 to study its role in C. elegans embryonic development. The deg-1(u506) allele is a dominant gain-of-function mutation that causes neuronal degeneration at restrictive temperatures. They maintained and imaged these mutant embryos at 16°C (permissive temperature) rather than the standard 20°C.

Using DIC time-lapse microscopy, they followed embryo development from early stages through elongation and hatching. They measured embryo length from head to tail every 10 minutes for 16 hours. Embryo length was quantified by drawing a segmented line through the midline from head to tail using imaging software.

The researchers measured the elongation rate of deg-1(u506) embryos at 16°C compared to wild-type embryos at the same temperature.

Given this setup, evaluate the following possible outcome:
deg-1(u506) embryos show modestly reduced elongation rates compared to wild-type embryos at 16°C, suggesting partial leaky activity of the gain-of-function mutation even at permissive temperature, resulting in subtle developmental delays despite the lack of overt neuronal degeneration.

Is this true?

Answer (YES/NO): NO